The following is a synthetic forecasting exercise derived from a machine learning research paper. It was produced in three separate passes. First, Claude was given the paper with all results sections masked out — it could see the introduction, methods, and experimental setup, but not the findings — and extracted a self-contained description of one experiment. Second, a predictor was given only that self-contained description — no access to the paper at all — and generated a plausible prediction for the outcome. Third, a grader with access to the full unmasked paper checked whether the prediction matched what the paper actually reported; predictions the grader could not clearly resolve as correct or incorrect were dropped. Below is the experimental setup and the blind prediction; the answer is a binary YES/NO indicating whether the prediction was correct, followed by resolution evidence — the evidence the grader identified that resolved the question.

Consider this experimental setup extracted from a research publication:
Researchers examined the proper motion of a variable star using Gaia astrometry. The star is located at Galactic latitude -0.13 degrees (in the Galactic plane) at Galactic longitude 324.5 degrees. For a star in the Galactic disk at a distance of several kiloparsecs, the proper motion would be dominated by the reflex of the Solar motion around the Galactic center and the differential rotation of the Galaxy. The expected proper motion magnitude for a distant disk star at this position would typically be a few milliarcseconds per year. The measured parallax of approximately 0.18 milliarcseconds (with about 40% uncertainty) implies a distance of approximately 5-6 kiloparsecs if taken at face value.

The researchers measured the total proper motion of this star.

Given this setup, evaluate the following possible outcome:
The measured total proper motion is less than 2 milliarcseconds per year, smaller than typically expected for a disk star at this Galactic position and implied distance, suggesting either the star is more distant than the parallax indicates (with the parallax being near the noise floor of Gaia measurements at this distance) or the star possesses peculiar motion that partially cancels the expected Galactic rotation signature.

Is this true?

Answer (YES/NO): NO